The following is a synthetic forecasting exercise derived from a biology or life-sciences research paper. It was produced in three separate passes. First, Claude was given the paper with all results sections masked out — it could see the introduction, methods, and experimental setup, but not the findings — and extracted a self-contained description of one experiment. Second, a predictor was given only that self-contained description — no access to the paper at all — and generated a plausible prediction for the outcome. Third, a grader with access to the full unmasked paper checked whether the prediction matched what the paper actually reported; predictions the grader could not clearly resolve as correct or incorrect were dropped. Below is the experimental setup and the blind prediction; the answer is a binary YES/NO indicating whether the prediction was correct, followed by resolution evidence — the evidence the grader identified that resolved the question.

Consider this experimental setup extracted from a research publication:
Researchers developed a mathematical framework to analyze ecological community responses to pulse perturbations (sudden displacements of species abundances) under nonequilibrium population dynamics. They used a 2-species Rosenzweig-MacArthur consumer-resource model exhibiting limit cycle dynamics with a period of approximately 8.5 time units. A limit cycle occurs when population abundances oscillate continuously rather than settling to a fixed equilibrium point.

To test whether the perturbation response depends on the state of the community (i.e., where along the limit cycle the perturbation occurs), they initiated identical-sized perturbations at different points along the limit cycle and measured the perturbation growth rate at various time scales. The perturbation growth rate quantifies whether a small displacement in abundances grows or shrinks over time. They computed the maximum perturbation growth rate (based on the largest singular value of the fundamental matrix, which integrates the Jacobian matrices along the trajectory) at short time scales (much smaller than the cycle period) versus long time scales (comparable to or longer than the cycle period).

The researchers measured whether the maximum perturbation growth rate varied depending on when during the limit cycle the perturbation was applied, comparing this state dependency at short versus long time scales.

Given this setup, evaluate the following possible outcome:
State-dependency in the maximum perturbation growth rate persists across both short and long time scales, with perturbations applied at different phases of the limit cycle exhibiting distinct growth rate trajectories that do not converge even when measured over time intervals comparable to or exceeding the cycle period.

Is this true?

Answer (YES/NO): NO